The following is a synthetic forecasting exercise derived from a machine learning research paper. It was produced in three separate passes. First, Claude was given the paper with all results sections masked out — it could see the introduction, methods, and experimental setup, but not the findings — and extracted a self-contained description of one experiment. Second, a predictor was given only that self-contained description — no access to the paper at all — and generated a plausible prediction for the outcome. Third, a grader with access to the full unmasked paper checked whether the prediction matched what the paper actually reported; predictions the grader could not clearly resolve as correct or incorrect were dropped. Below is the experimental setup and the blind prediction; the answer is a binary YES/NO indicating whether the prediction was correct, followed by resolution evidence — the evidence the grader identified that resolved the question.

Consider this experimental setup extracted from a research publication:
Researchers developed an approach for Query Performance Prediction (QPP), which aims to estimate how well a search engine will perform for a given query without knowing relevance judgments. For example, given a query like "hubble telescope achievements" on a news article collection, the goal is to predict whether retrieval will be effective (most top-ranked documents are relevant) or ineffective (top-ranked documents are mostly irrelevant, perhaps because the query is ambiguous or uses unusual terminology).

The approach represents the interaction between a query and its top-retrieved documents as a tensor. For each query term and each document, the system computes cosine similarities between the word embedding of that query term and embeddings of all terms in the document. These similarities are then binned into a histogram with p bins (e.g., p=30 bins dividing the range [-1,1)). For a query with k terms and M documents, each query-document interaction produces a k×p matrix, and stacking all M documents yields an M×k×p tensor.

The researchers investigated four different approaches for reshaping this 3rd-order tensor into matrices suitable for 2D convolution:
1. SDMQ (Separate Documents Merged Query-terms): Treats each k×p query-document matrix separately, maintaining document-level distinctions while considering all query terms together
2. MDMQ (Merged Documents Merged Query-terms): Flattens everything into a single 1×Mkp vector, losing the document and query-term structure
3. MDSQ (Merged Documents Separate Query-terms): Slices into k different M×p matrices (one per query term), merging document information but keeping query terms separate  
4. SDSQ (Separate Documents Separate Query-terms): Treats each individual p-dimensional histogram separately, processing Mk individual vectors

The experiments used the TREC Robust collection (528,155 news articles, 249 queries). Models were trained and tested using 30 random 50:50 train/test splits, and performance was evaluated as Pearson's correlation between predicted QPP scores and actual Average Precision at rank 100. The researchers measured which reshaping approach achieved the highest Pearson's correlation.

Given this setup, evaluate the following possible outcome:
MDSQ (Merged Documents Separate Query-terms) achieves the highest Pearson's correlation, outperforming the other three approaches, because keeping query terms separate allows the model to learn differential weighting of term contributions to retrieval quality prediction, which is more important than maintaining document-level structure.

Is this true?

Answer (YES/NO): NO